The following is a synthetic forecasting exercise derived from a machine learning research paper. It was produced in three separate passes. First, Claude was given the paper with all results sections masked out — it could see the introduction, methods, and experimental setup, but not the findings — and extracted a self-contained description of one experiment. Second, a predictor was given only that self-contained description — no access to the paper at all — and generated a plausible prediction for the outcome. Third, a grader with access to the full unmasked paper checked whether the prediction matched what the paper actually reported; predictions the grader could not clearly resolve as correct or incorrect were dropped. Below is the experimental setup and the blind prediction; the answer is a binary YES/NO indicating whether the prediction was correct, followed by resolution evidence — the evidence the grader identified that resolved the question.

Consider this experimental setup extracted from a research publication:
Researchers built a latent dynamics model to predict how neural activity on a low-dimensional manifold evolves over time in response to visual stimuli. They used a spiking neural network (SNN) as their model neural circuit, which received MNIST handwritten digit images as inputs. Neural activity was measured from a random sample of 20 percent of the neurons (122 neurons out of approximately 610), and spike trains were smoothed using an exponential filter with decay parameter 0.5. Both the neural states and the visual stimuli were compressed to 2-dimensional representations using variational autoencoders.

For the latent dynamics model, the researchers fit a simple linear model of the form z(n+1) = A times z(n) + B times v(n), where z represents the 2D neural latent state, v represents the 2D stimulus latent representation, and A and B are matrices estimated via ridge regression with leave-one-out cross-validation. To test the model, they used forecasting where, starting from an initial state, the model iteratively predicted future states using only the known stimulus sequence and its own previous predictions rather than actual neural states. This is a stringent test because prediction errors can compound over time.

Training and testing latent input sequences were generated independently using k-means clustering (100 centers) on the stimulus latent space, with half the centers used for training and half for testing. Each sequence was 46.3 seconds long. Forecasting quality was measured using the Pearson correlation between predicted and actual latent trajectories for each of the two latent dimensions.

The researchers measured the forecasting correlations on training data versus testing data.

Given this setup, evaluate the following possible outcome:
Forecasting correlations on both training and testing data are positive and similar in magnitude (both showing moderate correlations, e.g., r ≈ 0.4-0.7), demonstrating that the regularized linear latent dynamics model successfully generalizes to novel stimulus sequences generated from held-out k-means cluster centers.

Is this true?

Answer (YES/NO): NO